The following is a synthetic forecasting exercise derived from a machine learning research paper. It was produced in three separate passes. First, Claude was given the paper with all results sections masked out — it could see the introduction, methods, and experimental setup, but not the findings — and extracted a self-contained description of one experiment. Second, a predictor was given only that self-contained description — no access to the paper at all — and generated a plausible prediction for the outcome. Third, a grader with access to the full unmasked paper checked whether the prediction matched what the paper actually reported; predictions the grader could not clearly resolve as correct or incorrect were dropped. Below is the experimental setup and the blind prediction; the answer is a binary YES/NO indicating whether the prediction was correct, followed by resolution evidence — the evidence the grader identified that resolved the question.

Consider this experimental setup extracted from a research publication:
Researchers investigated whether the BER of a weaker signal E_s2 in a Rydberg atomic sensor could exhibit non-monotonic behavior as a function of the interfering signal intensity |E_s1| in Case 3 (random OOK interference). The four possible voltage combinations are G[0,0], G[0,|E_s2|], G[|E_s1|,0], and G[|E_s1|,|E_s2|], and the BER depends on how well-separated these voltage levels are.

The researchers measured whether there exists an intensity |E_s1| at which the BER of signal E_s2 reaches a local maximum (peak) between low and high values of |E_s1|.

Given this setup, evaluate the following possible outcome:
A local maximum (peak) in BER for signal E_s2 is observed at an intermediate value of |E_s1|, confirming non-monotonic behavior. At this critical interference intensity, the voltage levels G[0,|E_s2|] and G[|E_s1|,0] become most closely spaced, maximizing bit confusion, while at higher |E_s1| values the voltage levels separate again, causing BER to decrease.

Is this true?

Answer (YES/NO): YES